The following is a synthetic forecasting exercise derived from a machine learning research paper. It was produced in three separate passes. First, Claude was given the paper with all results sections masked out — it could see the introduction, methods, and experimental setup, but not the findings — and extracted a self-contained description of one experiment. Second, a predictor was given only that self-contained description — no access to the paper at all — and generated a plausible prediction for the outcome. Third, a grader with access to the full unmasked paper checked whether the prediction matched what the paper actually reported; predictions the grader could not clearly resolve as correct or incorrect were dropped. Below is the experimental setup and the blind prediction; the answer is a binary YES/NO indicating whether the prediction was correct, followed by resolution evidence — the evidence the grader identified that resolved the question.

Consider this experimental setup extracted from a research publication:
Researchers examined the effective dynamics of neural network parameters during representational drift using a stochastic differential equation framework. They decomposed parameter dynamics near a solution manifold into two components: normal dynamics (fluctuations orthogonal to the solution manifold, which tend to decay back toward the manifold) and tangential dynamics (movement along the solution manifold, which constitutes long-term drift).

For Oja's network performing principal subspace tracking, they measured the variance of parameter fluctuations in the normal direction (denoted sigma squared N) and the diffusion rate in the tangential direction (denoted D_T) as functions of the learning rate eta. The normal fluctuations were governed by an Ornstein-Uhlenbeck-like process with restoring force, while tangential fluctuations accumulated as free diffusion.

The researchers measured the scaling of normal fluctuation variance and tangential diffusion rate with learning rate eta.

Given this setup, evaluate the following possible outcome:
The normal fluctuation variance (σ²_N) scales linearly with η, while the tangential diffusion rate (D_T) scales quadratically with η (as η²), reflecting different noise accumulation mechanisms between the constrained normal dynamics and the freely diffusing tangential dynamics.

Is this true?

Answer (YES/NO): NO